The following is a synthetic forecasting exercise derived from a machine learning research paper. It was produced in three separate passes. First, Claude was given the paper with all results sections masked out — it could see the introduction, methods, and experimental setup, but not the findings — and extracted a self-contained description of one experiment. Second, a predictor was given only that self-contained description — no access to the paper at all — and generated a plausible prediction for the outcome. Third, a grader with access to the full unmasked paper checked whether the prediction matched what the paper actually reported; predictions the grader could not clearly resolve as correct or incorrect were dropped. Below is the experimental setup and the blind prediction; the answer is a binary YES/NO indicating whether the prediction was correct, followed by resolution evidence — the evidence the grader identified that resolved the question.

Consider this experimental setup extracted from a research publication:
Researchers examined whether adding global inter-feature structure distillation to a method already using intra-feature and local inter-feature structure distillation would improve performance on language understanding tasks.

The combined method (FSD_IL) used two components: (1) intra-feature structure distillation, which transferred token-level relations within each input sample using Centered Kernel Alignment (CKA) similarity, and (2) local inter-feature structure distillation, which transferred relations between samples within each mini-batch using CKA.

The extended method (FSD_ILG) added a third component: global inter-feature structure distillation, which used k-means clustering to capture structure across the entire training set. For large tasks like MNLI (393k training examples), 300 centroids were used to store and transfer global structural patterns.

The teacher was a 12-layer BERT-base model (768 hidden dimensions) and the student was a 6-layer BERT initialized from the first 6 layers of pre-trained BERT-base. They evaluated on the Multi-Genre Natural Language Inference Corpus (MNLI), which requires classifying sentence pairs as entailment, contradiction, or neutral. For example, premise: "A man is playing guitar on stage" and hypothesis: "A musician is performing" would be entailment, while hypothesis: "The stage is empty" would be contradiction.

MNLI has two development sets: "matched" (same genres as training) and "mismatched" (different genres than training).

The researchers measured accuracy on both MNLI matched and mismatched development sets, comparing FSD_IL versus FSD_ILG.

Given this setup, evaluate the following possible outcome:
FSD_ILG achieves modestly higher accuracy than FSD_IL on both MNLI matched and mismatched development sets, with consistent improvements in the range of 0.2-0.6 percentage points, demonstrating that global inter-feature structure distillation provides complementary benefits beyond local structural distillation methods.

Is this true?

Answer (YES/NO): NO